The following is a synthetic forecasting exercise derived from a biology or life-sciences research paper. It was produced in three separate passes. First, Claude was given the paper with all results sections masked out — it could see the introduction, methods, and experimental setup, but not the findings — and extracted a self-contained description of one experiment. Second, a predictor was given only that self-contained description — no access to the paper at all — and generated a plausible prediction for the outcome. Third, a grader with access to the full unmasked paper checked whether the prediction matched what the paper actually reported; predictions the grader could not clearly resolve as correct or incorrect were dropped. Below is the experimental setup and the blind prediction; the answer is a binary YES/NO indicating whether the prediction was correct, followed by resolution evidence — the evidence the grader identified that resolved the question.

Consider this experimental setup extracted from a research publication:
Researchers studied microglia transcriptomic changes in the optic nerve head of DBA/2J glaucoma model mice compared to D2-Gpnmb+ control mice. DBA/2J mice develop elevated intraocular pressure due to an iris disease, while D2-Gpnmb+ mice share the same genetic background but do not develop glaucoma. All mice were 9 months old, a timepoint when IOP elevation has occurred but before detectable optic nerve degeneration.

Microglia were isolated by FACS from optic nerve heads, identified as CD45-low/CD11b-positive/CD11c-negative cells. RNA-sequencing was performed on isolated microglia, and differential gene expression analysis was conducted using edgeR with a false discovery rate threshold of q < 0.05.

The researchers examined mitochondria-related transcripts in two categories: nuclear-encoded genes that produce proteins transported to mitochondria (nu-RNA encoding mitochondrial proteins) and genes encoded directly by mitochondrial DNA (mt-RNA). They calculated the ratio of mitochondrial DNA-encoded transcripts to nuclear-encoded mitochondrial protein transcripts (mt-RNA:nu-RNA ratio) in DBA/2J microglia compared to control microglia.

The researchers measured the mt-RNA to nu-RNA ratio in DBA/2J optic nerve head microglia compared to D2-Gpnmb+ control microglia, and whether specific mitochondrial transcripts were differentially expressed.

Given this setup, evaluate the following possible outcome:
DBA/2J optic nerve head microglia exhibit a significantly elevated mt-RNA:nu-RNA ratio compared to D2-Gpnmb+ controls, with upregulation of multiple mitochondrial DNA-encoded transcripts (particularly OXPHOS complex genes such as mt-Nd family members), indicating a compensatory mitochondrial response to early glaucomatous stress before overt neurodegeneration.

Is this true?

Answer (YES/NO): NO